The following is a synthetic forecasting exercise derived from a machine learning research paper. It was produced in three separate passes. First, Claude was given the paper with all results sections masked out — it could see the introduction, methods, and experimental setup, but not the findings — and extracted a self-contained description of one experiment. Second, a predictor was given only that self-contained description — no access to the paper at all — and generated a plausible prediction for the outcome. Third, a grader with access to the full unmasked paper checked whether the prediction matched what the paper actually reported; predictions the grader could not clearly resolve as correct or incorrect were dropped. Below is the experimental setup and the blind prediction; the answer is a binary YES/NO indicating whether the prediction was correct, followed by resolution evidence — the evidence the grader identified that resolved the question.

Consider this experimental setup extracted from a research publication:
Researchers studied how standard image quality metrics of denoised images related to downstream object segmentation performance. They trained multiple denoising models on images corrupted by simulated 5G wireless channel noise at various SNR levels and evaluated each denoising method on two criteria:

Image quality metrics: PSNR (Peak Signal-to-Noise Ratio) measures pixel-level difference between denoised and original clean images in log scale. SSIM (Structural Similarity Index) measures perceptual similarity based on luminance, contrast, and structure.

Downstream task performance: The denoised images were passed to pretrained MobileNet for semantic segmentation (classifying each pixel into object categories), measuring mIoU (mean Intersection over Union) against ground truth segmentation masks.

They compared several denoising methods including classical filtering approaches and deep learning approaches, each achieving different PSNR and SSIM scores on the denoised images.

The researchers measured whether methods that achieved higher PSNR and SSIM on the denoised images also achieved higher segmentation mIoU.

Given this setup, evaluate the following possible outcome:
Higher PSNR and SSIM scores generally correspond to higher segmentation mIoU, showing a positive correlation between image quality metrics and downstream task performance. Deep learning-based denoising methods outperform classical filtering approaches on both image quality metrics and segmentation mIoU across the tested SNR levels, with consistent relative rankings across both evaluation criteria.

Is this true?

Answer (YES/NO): NO